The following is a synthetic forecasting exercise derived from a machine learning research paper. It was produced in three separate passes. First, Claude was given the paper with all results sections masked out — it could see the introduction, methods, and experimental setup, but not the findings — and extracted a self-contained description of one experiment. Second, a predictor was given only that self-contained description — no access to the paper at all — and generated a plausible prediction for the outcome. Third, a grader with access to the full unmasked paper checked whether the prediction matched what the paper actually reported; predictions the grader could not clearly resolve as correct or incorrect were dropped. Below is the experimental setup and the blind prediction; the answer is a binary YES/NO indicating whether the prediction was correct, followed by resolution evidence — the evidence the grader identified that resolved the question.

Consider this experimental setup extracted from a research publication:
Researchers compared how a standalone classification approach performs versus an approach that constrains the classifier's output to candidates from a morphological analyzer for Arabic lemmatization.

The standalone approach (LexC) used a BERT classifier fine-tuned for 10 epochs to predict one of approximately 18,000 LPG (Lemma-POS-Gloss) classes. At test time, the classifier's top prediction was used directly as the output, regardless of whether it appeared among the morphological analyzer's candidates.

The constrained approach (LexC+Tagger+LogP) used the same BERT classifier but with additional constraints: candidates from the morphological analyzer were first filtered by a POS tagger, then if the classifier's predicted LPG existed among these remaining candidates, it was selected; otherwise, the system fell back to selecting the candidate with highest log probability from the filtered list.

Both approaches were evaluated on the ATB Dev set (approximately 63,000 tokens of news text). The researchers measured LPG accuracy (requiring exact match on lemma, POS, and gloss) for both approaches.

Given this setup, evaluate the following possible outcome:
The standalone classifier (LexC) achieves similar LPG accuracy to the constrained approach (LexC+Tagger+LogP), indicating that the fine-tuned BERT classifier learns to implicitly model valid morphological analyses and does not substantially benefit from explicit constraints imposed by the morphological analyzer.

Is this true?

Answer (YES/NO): NO